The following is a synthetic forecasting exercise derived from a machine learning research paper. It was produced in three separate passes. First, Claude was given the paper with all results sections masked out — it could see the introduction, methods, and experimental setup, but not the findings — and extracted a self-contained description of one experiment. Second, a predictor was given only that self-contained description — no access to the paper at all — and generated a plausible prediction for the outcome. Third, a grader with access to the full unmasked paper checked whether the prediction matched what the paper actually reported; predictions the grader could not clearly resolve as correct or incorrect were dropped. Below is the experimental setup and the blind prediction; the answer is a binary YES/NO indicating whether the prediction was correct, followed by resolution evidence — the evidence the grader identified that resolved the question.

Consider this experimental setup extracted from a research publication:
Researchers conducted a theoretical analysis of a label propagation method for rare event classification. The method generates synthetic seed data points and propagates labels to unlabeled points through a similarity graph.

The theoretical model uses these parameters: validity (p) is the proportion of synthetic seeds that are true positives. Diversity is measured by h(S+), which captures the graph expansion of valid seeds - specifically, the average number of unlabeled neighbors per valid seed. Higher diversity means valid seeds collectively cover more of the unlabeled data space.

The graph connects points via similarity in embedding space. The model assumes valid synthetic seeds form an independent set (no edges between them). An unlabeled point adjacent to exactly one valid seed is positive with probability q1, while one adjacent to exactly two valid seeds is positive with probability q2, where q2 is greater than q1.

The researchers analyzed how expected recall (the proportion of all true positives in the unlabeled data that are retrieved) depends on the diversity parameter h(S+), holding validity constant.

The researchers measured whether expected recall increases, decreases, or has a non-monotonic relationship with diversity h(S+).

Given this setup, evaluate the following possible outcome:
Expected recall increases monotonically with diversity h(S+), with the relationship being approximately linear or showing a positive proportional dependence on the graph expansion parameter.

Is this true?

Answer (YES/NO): YES